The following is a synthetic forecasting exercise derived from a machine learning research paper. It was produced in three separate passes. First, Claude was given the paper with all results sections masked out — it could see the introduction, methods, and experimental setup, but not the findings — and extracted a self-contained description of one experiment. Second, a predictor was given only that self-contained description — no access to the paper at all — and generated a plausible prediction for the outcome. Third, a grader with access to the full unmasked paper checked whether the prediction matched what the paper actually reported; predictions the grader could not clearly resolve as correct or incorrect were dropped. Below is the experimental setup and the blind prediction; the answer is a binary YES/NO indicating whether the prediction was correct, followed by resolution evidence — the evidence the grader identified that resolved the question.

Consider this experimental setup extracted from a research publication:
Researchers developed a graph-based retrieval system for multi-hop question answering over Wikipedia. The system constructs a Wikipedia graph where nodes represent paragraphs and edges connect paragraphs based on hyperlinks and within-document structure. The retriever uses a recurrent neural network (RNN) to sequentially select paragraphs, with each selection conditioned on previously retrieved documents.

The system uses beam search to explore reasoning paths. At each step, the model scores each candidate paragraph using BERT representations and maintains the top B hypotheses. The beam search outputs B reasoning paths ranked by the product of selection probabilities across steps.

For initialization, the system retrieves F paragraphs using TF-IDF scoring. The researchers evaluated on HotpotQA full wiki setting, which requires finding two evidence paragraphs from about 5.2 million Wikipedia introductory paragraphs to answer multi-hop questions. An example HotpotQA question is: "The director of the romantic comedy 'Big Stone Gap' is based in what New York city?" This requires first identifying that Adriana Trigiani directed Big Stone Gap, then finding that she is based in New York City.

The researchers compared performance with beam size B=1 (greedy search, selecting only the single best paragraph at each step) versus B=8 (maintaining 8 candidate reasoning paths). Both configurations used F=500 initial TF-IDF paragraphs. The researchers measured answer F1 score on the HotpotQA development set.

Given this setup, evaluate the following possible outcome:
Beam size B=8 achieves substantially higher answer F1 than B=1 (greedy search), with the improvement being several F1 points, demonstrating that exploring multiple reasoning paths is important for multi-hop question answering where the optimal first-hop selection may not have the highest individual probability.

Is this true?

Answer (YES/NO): YES